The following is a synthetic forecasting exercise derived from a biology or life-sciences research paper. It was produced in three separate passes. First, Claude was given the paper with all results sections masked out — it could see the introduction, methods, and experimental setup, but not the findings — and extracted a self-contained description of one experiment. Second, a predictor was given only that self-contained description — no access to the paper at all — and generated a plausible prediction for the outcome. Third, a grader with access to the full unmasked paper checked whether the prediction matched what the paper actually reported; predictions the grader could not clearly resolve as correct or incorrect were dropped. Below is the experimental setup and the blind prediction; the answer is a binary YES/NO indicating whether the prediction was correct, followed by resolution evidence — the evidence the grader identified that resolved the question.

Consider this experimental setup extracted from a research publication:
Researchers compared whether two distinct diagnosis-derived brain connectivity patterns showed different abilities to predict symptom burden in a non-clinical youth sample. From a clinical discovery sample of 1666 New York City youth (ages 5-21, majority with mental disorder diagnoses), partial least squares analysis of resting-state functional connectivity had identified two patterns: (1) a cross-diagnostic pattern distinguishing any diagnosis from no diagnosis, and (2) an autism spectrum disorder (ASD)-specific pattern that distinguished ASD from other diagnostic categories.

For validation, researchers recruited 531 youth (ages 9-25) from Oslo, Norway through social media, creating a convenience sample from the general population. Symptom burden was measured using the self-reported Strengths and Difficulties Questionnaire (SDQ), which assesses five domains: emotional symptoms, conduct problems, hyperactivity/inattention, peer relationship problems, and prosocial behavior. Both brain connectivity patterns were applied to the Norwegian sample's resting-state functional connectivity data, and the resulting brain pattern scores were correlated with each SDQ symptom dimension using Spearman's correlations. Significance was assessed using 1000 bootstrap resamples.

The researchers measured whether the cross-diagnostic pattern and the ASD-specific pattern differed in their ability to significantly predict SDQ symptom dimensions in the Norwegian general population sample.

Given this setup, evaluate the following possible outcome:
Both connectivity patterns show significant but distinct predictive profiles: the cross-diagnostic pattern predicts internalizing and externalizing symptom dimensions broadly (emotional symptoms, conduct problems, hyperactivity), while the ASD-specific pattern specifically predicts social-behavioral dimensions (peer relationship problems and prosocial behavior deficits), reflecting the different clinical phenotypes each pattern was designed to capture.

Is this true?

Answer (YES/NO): NO